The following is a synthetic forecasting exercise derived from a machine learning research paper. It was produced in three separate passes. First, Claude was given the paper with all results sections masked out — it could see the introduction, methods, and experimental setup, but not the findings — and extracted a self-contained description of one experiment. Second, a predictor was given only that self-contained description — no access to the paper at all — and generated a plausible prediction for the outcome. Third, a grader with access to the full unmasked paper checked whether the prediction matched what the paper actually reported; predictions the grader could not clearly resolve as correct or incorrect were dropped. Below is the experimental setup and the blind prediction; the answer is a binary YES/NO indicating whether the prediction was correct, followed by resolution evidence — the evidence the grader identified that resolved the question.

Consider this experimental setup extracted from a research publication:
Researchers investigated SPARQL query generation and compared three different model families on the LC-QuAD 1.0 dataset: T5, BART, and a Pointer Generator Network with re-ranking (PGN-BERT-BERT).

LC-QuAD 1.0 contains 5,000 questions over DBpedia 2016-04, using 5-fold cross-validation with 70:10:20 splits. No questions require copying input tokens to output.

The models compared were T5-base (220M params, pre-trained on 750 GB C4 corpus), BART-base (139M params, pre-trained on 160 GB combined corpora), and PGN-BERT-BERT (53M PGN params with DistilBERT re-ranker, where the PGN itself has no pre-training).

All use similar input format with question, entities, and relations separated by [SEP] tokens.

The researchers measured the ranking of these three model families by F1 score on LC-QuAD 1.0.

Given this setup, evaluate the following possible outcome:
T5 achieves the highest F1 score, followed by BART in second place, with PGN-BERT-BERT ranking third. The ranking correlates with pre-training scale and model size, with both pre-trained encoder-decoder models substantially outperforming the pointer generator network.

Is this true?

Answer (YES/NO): NO